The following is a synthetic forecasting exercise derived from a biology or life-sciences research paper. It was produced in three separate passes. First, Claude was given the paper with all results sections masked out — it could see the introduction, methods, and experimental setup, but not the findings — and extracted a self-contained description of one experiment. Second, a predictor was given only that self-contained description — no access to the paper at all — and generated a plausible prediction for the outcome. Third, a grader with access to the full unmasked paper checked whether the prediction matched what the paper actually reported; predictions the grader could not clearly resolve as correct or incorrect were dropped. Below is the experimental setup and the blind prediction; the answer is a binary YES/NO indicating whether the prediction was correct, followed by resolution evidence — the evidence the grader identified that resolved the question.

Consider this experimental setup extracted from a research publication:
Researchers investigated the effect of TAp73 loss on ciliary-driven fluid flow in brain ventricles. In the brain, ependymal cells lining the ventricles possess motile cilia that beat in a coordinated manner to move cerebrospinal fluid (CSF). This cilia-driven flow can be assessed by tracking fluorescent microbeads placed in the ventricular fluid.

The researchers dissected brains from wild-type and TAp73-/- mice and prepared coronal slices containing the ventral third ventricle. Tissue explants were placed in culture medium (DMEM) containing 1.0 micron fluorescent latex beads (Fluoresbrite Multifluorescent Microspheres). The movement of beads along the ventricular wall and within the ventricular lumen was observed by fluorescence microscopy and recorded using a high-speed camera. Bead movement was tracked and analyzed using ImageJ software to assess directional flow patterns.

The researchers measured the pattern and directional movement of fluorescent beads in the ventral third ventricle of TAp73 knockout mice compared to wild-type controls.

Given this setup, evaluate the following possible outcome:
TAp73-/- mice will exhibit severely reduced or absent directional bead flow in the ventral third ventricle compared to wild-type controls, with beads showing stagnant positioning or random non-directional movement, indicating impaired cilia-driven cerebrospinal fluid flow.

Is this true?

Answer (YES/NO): NO